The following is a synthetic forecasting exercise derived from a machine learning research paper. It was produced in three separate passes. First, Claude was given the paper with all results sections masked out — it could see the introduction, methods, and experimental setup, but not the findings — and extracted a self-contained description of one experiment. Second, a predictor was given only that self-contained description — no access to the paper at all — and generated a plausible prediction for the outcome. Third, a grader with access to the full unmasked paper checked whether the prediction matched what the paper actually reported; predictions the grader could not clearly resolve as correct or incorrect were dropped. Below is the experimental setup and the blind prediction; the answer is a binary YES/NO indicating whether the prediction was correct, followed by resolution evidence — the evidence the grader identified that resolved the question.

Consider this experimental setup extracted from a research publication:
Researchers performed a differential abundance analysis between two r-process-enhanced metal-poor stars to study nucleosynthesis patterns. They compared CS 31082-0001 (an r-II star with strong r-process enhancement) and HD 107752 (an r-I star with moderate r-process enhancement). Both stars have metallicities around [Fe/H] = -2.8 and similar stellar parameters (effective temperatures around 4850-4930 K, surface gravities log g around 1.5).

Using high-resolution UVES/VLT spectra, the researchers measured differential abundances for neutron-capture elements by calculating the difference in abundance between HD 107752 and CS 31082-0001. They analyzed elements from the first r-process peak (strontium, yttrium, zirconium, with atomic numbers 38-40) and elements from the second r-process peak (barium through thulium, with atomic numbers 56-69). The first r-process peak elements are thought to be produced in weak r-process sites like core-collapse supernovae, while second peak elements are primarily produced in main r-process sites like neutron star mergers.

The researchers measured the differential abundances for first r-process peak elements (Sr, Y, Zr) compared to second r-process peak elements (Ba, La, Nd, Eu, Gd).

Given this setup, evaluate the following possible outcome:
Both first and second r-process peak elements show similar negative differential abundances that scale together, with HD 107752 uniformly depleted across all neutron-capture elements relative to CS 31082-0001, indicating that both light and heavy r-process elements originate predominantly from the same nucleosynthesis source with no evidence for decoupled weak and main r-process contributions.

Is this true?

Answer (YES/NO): NO